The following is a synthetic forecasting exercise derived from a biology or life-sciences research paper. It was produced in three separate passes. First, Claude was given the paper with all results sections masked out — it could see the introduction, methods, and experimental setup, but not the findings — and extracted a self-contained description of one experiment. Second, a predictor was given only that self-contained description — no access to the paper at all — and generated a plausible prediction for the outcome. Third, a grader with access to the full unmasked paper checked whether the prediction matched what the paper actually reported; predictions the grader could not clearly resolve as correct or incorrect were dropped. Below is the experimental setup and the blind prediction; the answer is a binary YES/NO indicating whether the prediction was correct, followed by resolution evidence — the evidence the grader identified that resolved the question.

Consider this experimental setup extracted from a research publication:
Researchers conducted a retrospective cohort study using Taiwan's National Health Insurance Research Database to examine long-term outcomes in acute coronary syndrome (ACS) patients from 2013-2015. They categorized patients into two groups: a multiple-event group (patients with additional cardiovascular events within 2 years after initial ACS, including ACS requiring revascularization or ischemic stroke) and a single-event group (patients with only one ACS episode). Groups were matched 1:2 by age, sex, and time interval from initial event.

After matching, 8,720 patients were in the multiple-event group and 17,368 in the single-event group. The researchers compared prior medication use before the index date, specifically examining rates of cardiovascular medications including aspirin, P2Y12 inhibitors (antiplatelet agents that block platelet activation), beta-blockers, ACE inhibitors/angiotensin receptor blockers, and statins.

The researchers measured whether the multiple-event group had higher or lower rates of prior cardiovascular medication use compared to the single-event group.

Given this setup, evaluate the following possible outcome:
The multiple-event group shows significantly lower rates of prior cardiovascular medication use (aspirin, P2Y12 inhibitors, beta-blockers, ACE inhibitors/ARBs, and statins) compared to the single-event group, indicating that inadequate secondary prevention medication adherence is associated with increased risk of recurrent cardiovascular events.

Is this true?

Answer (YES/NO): NO